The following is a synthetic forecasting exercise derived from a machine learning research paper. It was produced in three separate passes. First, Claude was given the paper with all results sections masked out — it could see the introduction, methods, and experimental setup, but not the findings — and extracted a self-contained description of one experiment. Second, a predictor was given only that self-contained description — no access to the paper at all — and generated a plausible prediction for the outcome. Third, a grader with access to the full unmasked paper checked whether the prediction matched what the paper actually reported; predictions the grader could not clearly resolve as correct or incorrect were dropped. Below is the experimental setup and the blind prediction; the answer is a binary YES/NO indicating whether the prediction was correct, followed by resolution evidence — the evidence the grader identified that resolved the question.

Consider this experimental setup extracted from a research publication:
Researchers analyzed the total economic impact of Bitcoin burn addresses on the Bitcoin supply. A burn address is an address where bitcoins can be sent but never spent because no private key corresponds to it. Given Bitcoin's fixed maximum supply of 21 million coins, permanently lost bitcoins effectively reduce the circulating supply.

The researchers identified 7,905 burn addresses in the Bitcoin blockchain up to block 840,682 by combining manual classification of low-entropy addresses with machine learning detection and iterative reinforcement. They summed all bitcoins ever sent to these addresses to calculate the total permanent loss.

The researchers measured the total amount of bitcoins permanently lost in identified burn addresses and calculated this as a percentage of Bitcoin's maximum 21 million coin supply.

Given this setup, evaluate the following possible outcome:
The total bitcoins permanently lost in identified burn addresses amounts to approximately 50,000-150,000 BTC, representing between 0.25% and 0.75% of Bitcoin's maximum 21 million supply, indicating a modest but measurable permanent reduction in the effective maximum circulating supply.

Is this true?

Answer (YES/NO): NO